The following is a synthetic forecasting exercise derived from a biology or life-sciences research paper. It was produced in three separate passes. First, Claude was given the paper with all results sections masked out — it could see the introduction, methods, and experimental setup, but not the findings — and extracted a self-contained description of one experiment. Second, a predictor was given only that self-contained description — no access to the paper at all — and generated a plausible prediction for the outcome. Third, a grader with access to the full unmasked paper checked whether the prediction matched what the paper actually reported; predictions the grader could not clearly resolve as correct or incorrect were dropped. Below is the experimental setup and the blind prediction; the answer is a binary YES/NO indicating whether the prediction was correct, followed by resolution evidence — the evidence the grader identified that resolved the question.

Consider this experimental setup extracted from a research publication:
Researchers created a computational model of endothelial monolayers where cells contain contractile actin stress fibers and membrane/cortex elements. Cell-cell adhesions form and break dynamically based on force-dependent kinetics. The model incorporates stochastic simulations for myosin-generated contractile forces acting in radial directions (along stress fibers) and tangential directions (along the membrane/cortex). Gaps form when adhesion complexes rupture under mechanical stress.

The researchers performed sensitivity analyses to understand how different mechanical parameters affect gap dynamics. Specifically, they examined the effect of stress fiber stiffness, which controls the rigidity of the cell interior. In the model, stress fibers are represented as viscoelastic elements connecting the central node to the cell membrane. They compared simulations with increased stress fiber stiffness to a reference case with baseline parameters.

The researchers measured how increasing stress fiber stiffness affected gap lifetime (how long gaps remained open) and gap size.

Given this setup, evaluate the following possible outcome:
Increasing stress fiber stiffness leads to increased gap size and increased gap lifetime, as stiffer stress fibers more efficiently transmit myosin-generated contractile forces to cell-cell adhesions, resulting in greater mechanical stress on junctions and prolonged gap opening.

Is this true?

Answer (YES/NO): NO